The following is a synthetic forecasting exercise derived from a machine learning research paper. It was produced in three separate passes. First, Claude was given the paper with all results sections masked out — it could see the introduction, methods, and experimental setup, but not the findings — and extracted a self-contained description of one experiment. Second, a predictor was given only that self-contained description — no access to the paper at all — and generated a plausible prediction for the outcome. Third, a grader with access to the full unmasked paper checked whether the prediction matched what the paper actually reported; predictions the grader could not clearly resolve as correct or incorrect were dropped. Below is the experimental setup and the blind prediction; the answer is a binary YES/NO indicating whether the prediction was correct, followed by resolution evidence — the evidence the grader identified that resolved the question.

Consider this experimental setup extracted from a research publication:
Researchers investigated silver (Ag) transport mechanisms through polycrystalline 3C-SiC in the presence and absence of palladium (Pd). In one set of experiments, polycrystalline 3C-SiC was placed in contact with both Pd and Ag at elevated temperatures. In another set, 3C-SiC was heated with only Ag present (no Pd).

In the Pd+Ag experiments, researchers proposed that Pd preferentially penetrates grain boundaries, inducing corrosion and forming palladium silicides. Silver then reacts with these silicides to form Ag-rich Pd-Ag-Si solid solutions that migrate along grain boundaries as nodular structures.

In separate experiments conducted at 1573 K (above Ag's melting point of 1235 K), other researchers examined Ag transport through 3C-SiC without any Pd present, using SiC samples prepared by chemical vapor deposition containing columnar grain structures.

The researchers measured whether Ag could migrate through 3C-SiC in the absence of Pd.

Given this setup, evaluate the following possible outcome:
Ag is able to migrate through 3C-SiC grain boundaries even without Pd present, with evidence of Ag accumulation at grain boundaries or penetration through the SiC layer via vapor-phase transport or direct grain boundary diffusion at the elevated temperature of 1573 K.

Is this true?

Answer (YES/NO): YES